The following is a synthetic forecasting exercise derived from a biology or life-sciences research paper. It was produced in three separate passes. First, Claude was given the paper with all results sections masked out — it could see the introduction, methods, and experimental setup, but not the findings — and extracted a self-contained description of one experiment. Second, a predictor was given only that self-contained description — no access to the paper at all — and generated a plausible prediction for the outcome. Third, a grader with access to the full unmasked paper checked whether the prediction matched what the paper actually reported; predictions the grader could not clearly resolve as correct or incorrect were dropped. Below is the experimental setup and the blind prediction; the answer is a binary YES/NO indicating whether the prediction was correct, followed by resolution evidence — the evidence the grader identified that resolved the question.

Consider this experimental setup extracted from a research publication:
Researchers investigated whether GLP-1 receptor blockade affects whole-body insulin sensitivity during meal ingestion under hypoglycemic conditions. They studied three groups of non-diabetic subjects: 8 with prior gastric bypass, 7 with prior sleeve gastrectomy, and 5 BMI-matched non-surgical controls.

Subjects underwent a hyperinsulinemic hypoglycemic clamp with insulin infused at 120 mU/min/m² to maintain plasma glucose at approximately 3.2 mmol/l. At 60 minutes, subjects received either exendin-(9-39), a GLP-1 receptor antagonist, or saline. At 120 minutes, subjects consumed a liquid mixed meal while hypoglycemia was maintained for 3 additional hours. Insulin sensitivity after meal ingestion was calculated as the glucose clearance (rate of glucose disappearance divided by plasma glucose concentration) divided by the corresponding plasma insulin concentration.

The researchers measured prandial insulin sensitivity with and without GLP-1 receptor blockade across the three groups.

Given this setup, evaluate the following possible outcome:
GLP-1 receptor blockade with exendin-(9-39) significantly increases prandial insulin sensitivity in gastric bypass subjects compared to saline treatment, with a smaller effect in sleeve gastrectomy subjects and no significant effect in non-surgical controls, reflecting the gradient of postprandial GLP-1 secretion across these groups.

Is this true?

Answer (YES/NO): NO